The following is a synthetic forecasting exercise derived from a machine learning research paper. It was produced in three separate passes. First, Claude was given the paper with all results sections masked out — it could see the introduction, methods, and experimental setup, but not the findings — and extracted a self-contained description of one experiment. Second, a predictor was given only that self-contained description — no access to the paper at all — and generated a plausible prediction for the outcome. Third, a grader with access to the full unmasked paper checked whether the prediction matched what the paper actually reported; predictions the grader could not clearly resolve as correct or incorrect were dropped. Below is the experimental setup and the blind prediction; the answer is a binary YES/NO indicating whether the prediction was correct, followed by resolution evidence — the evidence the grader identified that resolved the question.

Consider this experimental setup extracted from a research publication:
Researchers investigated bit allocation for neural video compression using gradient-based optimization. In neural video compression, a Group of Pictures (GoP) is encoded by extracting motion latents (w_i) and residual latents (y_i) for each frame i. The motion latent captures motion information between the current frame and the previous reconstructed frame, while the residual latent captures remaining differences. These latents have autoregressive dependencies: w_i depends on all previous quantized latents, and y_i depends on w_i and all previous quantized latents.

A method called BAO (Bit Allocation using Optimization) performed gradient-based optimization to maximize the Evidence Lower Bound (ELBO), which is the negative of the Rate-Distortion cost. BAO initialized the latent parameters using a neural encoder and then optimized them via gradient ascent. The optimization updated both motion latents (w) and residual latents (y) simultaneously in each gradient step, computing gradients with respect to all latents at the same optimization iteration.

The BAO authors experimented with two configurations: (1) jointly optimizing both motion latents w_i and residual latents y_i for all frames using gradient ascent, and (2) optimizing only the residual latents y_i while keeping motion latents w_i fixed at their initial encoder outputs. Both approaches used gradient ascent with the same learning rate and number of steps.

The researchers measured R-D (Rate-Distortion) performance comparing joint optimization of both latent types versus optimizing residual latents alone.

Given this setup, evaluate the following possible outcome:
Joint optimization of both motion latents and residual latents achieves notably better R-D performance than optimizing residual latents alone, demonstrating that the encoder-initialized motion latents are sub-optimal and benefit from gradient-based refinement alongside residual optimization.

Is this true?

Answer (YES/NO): NO